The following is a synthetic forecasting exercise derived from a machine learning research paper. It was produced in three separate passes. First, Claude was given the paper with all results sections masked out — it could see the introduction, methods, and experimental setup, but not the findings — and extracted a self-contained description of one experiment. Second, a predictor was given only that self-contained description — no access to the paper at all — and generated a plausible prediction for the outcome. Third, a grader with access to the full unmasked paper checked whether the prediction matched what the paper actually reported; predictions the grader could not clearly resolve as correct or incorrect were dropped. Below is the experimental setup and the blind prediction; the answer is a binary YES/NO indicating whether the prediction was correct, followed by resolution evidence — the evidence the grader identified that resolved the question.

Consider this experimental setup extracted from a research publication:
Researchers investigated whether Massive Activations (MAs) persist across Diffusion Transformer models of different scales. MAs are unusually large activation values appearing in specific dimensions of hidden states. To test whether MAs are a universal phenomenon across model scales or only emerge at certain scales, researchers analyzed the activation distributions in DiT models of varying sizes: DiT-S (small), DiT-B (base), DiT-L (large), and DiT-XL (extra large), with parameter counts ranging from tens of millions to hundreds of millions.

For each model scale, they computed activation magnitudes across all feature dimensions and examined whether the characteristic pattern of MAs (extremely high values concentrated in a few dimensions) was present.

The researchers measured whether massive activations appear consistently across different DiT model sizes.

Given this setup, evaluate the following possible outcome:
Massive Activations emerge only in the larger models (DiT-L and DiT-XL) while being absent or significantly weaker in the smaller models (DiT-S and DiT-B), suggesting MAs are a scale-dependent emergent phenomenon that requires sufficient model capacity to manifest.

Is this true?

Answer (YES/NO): NO